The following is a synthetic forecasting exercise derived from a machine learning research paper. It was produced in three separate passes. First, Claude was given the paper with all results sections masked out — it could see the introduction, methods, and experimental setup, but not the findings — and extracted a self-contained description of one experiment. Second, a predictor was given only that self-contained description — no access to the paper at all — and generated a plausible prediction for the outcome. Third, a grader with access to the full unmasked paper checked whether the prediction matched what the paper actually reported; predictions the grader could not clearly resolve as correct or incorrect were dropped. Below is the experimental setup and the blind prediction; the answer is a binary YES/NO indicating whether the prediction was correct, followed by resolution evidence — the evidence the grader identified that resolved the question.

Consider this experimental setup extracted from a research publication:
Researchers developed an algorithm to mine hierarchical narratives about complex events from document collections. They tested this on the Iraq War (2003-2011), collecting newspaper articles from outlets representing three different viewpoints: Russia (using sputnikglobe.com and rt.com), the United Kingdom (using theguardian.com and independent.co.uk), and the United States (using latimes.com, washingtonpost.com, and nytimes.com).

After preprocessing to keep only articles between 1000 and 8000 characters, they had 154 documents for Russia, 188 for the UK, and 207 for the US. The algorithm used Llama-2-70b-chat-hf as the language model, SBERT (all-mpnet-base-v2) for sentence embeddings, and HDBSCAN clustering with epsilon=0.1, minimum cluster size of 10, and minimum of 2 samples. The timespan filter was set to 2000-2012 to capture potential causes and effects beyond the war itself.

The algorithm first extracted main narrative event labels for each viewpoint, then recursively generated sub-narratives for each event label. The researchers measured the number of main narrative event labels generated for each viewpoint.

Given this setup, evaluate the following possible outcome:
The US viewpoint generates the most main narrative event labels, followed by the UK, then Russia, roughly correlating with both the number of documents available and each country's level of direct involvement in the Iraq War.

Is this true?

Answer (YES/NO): YES